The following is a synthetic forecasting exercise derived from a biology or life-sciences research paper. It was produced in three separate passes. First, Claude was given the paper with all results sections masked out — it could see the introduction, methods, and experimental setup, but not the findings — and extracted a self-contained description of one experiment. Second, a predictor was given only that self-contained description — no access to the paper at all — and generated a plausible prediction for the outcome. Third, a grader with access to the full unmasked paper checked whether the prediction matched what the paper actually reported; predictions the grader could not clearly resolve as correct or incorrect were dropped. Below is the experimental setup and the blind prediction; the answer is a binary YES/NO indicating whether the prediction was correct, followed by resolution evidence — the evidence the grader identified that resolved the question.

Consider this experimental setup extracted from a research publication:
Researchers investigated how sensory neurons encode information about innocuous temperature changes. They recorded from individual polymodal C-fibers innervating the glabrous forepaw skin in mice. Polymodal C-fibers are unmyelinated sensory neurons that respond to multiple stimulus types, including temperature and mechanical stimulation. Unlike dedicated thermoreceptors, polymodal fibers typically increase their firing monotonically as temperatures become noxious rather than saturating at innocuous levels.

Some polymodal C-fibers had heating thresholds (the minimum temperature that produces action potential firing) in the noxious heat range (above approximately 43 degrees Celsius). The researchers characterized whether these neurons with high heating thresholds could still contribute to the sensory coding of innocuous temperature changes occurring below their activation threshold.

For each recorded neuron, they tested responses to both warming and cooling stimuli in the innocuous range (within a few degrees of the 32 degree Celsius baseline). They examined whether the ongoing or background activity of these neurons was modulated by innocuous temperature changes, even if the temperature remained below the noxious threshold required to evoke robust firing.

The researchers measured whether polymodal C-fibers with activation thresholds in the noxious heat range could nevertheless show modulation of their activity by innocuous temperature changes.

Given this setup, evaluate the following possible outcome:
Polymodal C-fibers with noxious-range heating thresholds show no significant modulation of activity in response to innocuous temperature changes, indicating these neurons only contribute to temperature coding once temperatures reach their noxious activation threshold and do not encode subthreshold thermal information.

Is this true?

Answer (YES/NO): YES